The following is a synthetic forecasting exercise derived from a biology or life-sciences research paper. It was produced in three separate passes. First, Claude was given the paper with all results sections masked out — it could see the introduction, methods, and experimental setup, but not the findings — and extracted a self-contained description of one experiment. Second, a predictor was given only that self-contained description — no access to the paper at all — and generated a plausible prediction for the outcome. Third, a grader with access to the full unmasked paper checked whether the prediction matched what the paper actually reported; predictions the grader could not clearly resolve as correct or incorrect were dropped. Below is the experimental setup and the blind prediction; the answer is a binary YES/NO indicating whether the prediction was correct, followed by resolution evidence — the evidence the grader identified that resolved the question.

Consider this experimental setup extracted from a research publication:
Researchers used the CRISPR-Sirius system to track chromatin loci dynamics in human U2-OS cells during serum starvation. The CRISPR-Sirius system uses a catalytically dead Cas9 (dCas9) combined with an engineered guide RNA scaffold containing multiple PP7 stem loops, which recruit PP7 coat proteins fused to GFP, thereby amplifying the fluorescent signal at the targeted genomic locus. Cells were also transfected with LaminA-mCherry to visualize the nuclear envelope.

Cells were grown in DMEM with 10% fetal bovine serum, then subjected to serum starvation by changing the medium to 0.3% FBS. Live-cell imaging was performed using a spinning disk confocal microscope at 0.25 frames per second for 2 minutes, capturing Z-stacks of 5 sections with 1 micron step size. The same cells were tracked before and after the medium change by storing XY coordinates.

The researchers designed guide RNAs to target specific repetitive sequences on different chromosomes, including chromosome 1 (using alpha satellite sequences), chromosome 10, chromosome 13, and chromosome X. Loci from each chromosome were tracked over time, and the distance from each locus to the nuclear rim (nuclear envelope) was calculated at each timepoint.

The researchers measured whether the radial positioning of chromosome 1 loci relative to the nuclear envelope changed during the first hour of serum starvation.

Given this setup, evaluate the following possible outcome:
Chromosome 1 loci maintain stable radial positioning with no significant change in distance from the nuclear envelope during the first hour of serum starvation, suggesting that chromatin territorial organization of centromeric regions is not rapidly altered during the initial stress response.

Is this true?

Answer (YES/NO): NO